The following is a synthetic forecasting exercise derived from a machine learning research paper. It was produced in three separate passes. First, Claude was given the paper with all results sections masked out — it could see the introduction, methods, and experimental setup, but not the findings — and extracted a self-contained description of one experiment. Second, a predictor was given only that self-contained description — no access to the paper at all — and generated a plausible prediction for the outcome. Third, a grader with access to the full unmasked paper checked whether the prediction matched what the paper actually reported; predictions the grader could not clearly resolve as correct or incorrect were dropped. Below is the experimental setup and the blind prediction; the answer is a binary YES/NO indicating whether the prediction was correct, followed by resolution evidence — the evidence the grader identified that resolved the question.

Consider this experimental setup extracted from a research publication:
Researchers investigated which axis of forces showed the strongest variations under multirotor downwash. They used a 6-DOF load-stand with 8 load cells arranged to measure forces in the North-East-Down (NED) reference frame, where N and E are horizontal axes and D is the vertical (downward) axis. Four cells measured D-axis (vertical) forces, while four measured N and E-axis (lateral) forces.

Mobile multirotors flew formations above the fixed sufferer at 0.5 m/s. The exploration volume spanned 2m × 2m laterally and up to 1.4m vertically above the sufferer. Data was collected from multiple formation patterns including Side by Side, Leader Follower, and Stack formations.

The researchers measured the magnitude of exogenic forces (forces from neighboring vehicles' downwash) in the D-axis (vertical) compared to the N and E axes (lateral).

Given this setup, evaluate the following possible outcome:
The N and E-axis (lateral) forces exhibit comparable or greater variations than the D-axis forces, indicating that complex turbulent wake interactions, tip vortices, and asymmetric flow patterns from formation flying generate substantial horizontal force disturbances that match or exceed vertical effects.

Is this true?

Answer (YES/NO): NO